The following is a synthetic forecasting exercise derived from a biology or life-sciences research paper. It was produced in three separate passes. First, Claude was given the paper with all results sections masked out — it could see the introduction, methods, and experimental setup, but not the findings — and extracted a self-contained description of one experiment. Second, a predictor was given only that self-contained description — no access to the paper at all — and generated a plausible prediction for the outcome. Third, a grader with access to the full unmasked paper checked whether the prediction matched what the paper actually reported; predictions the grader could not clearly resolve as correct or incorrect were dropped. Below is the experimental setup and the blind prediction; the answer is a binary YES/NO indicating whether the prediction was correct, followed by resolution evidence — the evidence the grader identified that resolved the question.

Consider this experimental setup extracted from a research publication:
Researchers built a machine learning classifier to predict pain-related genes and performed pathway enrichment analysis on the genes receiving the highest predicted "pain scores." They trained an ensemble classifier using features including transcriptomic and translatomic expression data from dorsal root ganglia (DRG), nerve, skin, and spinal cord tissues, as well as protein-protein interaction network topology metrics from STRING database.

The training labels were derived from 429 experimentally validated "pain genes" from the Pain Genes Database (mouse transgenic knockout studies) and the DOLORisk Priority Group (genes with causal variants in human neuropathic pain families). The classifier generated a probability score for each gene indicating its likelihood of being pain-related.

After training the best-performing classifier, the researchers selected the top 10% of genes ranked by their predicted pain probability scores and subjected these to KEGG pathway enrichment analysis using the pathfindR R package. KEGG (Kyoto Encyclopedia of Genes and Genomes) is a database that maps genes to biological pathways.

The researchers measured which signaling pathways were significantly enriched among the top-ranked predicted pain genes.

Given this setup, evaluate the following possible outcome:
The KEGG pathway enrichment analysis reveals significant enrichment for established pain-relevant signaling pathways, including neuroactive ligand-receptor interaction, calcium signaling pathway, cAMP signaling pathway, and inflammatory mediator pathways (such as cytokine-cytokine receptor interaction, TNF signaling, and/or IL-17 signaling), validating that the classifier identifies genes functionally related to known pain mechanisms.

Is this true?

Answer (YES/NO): NO